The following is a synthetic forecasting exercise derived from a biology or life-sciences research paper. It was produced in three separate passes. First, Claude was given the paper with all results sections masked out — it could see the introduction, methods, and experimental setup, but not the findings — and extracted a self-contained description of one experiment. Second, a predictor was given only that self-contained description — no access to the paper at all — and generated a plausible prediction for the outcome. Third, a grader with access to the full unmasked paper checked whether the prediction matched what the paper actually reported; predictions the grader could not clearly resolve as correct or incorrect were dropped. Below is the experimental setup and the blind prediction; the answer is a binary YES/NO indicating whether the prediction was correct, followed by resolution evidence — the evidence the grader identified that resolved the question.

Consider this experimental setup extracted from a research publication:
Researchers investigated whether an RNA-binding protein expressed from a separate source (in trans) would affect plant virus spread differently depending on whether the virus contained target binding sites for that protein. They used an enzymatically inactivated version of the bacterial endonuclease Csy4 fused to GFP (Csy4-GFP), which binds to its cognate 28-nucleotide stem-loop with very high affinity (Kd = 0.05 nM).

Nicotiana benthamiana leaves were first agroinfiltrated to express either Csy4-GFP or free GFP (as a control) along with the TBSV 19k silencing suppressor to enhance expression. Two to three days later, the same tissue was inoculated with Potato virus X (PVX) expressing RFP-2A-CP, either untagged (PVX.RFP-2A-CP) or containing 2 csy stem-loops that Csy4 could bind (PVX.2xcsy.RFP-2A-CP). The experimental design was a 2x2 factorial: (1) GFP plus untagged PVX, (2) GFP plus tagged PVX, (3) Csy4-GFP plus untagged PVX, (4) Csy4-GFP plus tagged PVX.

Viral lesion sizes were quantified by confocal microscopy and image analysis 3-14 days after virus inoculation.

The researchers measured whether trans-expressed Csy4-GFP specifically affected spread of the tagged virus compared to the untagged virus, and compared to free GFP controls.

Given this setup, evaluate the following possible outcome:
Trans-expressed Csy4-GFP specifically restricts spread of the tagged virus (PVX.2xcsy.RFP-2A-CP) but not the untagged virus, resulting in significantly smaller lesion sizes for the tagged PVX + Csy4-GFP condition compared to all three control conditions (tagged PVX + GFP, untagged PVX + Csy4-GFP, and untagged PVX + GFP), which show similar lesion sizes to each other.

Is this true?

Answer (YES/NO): NO